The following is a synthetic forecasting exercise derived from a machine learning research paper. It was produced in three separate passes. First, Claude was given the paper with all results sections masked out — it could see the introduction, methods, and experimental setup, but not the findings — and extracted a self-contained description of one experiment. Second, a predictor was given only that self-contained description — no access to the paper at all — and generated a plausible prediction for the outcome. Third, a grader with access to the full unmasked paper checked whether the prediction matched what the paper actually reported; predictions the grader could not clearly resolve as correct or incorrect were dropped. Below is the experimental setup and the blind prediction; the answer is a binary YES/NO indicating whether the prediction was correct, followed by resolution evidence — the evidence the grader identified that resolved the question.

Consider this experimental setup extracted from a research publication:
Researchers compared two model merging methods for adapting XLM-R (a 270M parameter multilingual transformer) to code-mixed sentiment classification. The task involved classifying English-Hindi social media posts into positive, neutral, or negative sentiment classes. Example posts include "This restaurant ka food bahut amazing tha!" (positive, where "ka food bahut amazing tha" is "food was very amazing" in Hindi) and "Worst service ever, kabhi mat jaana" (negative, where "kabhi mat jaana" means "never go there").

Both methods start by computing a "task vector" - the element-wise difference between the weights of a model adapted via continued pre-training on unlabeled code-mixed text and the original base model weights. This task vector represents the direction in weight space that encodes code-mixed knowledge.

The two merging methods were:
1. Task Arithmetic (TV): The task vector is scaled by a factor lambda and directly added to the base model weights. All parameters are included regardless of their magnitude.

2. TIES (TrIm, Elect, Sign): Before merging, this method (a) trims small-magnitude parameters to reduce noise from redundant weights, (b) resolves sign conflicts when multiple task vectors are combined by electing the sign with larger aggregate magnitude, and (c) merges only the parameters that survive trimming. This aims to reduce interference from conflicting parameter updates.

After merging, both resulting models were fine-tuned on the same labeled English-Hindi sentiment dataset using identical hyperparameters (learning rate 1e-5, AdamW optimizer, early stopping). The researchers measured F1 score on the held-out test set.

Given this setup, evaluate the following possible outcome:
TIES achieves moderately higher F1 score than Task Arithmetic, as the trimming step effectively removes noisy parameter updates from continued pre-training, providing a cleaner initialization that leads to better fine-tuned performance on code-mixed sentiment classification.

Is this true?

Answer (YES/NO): NO